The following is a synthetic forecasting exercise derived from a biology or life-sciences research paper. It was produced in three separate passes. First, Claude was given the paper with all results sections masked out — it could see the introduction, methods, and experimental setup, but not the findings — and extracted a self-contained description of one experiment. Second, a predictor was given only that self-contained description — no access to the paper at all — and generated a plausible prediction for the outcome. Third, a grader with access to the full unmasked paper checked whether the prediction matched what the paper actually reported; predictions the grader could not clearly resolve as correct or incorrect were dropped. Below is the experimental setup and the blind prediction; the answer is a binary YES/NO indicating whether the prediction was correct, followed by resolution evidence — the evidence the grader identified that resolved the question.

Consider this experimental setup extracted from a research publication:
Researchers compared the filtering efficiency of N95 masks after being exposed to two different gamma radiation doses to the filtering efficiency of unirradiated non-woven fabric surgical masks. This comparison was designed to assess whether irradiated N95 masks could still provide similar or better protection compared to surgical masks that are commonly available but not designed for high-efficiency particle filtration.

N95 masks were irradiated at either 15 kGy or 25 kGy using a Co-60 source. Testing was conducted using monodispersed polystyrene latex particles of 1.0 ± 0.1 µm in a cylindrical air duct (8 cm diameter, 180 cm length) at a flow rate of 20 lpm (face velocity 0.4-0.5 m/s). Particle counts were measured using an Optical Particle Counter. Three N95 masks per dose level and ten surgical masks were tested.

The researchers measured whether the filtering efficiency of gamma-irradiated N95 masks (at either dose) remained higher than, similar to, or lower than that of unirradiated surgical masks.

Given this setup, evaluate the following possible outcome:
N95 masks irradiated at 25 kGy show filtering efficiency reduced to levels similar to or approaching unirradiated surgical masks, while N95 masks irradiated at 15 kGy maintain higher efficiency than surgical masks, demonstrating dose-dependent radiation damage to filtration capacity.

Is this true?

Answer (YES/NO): NO